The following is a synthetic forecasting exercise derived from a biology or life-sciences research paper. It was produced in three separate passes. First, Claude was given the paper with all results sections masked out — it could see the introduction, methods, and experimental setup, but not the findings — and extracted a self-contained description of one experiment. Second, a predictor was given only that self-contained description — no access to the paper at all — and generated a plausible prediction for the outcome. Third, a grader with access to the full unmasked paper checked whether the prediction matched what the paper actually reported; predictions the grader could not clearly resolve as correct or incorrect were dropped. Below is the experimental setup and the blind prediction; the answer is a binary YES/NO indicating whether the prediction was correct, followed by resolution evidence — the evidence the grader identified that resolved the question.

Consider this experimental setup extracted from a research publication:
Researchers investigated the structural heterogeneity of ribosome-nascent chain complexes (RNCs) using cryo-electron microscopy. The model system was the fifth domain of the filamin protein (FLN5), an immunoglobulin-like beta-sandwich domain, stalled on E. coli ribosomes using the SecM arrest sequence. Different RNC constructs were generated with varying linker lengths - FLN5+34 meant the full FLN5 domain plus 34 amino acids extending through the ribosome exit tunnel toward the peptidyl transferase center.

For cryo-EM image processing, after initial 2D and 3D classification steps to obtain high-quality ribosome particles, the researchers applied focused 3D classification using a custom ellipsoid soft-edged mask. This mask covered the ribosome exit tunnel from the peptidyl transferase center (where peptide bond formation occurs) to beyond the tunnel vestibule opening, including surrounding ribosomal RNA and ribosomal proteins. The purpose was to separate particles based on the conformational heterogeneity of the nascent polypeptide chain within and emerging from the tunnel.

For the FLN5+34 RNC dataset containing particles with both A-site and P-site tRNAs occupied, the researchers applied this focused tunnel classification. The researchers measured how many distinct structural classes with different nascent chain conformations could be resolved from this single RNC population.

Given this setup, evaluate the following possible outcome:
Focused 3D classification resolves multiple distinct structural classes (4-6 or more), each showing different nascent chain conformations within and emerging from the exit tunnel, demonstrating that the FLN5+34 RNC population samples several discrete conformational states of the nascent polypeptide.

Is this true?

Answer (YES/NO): YES